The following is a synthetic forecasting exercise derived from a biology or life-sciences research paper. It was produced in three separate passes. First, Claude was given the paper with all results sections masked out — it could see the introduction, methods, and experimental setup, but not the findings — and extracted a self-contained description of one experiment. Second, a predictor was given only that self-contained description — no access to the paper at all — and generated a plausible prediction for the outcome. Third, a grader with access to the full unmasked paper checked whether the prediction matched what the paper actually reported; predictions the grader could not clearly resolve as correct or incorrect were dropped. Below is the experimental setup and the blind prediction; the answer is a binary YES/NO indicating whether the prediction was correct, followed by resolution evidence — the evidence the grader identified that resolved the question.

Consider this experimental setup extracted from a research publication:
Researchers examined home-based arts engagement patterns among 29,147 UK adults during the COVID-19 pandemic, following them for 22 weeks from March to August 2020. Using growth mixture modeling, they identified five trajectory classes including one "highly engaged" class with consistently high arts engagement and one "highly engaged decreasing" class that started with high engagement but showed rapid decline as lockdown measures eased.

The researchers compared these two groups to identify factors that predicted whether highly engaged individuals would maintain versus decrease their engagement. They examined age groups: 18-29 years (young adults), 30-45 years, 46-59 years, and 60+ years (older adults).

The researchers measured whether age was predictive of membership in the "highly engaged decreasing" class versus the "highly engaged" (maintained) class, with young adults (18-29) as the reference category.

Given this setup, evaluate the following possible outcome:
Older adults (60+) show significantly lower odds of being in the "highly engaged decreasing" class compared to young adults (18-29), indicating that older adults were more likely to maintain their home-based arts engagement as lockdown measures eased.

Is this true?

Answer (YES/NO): YES